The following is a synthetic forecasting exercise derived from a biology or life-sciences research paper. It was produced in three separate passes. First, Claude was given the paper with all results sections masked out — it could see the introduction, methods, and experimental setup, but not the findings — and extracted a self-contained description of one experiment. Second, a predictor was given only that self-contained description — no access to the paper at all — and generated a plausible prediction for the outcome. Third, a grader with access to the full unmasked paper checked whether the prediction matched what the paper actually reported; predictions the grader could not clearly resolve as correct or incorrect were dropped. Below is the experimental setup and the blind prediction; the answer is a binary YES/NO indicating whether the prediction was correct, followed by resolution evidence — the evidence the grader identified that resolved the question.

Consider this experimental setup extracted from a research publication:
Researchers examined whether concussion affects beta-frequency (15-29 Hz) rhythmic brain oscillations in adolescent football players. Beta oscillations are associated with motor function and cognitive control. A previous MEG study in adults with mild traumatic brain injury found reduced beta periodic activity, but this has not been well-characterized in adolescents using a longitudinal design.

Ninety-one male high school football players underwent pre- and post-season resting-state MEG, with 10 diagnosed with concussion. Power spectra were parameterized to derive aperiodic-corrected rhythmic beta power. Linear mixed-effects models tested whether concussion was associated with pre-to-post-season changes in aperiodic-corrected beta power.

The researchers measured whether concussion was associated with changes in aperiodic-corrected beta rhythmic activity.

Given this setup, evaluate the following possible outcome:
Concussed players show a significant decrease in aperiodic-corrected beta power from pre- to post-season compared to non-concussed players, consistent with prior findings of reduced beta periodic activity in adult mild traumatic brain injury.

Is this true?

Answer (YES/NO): NO